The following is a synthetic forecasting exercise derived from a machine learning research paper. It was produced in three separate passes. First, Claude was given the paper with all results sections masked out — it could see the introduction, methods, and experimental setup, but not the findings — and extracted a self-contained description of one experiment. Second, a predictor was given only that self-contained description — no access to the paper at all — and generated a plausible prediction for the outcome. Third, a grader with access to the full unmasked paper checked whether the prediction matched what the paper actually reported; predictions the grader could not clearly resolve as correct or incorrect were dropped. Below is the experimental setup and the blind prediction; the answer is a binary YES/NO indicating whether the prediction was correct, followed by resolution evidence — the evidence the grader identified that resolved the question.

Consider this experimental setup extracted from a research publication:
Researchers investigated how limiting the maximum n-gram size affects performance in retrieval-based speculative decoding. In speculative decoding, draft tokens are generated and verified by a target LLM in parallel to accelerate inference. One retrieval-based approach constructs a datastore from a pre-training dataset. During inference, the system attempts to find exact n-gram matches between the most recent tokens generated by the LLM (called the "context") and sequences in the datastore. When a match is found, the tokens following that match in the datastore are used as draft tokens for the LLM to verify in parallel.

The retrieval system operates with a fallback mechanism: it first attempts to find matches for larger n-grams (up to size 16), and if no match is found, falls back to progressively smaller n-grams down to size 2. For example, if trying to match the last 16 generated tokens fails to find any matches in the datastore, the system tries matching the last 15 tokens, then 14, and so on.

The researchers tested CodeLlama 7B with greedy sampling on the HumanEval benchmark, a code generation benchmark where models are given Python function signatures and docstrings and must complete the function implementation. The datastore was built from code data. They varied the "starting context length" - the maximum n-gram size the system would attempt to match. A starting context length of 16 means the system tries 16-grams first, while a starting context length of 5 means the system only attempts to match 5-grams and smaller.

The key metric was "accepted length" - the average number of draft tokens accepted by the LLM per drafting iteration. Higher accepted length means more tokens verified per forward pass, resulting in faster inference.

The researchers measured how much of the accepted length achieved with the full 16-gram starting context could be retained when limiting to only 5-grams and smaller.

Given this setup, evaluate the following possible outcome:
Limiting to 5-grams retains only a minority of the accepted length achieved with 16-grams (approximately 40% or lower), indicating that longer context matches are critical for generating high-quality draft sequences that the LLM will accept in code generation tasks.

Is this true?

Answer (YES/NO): NO